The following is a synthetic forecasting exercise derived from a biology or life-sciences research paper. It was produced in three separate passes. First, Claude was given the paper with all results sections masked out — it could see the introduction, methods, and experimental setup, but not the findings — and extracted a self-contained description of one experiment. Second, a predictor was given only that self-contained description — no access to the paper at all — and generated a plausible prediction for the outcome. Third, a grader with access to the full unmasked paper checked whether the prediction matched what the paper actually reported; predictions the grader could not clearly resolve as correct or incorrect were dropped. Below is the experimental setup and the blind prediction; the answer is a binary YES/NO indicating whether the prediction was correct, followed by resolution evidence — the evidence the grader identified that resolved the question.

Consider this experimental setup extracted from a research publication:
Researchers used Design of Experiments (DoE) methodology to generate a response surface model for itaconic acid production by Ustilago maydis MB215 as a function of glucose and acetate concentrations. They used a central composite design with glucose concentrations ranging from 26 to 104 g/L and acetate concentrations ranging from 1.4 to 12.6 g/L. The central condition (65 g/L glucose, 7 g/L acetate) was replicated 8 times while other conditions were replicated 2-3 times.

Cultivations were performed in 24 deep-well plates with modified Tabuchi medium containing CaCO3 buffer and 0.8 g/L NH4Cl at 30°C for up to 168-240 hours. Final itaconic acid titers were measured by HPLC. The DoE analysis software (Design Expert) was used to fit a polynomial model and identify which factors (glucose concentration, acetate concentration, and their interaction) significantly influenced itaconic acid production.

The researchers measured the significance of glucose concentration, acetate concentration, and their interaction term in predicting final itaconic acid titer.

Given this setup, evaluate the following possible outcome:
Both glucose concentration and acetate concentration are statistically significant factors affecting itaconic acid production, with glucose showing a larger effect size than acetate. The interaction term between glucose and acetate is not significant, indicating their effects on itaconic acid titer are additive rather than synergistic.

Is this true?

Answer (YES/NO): NO